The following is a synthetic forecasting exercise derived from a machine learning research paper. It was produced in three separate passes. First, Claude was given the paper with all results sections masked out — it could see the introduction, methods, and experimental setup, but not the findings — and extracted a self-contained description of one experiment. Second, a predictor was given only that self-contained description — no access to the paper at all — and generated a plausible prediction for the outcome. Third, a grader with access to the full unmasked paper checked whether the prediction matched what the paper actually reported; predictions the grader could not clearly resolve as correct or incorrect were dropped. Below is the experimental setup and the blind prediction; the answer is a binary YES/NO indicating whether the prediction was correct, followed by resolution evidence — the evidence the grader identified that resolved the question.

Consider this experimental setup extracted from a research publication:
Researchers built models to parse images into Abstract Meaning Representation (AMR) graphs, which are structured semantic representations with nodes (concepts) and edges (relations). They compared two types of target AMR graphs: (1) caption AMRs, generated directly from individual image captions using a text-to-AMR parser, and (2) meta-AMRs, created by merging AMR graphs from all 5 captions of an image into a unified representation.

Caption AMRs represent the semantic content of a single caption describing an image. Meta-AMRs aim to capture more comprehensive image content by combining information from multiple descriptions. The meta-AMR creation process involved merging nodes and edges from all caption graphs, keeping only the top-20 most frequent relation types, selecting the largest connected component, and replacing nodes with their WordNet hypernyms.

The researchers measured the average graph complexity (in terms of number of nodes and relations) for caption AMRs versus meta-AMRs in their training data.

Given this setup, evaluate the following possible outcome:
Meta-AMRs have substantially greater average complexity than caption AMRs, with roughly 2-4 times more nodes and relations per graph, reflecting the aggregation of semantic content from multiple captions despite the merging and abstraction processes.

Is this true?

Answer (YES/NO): YES